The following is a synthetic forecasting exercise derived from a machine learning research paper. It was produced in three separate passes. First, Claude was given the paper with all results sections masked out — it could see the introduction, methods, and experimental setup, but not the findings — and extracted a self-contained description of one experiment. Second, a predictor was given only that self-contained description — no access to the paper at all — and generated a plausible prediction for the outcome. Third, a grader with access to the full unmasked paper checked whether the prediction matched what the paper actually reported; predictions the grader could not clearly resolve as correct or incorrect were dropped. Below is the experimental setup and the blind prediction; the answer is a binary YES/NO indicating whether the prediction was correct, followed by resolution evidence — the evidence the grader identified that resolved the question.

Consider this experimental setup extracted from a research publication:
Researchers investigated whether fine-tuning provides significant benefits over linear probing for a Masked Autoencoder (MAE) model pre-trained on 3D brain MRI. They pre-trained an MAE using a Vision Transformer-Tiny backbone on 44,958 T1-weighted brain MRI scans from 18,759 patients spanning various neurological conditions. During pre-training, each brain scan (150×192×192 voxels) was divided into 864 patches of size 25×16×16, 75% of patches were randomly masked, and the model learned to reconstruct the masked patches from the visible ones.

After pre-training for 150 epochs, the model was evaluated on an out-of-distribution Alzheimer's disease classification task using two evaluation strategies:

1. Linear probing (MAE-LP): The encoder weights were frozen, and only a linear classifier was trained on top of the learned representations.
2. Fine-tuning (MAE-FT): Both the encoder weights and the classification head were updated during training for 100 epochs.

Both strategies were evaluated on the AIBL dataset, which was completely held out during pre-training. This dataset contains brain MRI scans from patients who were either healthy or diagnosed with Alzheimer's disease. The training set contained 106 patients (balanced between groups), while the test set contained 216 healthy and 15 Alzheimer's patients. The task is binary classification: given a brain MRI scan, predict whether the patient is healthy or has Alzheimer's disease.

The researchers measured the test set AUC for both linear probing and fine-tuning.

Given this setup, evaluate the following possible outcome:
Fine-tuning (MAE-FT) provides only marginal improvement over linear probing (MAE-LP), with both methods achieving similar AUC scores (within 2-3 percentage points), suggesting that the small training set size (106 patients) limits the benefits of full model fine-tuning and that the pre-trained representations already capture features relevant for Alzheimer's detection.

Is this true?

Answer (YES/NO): NO